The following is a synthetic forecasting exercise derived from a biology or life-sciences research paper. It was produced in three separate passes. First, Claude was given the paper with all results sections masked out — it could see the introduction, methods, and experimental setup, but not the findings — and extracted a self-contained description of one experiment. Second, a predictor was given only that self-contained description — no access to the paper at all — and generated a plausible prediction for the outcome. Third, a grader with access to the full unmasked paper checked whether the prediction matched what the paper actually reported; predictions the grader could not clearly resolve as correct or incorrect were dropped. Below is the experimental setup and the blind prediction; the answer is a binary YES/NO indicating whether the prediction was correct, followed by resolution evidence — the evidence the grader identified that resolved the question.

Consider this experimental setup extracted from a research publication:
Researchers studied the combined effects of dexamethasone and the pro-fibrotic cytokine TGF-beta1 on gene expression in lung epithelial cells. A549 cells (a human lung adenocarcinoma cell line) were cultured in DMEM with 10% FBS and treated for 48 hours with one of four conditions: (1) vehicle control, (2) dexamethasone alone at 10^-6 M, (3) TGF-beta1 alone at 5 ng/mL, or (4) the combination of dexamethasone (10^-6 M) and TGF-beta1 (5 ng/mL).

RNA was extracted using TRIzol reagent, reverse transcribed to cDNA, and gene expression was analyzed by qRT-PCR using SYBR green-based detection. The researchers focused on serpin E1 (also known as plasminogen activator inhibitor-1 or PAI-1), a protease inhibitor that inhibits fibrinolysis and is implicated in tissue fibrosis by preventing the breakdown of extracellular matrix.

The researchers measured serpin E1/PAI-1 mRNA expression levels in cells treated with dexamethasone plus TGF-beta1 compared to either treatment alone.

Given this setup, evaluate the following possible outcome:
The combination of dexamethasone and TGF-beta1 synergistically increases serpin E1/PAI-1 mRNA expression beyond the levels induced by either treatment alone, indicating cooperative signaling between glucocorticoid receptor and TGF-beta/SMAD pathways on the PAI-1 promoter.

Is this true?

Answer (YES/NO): YES